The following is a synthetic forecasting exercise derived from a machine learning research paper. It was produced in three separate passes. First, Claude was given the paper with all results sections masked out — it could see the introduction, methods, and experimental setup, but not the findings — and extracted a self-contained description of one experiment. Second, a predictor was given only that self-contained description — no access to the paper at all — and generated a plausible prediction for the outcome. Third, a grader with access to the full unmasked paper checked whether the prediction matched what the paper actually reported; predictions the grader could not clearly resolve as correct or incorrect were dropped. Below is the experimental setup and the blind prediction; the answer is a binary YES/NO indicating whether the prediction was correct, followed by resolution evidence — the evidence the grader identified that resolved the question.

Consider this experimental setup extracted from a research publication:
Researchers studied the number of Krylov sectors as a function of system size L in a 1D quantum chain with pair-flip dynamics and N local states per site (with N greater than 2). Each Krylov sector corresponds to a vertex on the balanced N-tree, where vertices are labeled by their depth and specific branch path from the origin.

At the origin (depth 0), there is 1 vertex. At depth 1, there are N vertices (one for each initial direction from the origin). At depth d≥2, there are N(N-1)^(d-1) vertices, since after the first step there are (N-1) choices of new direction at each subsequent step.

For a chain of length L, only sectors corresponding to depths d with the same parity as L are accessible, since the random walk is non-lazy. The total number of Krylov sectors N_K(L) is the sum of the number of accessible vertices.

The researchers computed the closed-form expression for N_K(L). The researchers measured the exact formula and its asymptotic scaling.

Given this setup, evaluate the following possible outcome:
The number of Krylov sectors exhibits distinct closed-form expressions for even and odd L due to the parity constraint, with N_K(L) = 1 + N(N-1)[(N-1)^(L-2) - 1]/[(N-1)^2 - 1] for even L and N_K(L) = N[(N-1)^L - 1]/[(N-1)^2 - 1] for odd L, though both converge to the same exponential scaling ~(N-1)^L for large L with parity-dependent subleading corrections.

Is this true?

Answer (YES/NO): NO